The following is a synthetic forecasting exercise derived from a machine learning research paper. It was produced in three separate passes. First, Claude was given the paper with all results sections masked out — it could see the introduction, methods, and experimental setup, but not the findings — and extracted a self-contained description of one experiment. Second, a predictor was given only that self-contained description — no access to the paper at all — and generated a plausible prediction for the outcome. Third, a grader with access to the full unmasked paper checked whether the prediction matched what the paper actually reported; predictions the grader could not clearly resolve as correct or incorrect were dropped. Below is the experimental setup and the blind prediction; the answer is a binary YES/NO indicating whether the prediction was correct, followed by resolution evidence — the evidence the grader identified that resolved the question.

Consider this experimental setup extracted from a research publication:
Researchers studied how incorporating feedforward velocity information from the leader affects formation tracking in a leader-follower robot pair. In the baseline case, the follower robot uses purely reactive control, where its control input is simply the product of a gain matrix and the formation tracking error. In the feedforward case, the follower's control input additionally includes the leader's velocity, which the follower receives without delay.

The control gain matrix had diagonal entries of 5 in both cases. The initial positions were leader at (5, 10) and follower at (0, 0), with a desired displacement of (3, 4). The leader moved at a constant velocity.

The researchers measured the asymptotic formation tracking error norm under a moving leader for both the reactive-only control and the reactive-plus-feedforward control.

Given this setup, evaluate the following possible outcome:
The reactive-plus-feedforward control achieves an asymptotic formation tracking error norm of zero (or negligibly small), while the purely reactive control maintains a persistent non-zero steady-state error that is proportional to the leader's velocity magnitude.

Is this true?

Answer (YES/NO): YES